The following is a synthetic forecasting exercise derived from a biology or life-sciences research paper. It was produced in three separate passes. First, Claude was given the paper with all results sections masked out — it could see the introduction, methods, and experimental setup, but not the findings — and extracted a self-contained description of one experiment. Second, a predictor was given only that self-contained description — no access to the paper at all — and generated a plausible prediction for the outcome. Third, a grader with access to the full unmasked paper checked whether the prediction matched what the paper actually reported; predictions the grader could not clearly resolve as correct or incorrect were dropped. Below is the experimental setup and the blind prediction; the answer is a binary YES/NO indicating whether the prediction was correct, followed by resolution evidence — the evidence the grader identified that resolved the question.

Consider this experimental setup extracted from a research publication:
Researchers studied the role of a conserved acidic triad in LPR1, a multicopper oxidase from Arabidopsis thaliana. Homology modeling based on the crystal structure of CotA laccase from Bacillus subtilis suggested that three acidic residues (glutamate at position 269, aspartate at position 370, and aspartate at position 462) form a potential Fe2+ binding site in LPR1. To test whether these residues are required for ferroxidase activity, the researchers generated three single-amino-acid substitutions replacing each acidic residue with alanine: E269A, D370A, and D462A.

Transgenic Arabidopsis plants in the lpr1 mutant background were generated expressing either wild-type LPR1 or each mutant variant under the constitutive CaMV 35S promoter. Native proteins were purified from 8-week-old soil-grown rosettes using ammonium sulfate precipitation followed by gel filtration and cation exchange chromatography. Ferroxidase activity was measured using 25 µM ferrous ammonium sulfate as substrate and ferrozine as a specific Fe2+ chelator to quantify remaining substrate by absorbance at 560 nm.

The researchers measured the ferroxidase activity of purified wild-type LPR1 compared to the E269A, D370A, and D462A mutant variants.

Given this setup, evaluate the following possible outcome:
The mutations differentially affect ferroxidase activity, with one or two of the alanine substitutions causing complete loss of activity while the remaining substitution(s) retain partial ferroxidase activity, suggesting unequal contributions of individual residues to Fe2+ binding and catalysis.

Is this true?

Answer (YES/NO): YES